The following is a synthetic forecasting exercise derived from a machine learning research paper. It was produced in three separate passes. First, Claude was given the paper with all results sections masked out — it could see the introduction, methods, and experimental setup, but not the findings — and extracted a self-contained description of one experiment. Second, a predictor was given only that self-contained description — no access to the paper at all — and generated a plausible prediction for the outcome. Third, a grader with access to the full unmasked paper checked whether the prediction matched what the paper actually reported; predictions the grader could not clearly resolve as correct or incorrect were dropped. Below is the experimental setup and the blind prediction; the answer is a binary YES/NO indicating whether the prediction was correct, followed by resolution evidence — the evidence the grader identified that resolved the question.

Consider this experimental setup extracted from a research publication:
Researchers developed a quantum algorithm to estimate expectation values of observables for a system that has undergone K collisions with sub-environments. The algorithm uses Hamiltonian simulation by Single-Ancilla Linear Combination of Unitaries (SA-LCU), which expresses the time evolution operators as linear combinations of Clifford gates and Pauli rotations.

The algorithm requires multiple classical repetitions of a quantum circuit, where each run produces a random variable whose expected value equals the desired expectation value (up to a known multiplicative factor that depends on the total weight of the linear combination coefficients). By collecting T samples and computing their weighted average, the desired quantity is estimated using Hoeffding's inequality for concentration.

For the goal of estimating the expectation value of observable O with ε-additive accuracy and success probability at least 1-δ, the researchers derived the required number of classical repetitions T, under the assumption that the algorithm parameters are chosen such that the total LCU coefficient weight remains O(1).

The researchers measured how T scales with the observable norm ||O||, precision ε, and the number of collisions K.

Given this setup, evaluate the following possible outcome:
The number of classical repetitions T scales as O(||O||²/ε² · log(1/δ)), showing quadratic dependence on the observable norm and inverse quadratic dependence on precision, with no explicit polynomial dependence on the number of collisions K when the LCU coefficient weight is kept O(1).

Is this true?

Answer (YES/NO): YES